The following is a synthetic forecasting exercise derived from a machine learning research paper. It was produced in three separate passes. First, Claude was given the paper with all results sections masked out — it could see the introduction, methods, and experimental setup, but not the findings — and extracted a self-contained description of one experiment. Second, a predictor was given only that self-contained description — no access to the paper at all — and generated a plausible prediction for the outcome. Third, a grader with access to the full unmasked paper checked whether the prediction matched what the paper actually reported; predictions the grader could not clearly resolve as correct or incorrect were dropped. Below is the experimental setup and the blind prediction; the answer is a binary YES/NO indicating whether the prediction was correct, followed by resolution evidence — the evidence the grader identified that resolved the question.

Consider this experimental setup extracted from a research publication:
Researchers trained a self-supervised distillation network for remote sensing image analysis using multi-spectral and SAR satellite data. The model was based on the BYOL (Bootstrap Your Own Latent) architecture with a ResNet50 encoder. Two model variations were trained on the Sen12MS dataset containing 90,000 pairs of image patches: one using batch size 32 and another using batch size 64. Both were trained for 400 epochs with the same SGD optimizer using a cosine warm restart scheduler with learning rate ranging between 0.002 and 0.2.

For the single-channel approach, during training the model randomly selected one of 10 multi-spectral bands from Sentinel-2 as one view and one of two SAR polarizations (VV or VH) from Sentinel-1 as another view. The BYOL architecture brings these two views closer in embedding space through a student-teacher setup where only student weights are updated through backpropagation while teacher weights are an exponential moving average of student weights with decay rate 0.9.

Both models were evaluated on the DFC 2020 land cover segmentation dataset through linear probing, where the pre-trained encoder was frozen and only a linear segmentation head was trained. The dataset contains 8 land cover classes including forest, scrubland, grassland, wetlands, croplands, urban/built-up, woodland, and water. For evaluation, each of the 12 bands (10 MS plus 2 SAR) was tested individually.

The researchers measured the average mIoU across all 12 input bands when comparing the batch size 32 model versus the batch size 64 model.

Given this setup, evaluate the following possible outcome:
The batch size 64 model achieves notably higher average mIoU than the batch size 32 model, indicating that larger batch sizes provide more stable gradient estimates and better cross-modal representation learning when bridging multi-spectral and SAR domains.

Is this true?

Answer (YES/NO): NO